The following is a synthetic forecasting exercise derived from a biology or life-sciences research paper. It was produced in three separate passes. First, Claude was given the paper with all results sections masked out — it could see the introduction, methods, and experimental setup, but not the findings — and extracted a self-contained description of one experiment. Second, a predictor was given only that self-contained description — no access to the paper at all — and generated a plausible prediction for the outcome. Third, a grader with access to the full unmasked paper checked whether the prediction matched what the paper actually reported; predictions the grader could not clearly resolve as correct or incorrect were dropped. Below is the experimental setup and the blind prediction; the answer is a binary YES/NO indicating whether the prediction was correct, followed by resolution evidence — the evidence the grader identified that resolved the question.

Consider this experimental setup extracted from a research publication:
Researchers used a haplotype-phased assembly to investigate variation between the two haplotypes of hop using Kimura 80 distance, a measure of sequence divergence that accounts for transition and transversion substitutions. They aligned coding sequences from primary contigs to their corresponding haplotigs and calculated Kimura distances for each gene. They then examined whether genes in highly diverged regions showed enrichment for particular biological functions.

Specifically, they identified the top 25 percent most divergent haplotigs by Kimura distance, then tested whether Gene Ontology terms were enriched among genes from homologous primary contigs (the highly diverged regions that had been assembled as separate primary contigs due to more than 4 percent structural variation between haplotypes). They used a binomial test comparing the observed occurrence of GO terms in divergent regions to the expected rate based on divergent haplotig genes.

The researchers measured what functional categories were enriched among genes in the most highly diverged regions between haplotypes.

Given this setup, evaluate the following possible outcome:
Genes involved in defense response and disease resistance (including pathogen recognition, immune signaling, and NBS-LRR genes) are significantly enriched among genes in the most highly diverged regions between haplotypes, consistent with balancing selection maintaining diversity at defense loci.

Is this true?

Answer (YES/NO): YES